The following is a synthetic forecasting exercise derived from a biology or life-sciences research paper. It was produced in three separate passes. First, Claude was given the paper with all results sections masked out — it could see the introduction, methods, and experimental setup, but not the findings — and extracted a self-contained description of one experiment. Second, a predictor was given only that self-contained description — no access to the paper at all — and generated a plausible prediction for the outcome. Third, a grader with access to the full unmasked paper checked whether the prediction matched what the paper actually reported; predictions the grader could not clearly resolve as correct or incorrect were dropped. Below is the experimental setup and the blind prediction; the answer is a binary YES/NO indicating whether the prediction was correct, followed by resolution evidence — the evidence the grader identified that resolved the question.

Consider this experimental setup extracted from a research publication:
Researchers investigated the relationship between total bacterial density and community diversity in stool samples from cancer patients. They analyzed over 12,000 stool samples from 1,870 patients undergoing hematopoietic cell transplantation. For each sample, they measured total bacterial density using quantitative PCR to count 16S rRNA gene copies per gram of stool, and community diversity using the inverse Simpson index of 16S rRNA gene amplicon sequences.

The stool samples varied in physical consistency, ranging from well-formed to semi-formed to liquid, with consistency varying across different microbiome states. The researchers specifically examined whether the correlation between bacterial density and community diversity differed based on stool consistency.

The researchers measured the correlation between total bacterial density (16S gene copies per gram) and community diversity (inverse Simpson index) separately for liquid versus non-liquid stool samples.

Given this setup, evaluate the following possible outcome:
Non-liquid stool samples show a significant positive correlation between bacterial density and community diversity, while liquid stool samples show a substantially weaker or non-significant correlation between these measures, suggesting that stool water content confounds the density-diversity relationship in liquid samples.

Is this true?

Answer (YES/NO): NO